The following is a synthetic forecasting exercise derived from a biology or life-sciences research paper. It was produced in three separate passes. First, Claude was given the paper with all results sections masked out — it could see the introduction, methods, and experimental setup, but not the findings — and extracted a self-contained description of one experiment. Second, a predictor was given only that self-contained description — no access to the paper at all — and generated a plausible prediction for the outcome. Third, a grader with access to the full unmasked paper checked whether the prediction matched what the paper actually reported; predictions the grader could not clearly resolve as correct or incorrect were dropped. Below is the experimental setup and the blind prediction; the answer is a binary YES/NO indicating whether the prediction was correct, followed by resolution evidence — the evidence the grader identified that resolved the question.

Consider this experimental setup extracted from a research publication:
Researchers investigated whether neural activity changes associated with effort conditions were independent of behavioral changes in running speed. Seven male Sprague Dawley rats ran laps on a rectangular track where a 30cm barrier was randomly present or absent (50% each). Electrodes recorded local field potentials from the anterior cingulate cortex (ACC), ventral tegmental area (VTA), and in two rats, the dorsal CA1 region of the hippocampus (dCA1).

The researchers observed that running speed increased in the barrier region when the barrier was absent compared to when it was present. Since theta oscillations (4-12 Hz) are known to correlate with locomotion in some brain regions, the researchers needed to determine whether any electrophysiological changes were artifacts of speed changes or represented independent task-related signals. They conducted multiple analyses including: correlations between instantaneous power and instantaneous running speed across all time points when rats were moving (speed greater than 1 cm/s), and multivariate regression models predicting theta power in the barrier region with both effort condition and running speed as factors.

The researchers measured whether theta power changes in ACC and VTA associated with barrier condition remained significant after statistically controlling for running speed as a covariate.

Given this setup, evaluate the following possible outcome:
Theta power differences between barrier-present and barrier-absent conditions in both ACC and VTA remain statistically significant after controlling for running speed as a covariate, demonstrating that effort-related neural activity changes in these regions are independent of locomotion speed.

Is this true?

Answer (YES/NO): YES